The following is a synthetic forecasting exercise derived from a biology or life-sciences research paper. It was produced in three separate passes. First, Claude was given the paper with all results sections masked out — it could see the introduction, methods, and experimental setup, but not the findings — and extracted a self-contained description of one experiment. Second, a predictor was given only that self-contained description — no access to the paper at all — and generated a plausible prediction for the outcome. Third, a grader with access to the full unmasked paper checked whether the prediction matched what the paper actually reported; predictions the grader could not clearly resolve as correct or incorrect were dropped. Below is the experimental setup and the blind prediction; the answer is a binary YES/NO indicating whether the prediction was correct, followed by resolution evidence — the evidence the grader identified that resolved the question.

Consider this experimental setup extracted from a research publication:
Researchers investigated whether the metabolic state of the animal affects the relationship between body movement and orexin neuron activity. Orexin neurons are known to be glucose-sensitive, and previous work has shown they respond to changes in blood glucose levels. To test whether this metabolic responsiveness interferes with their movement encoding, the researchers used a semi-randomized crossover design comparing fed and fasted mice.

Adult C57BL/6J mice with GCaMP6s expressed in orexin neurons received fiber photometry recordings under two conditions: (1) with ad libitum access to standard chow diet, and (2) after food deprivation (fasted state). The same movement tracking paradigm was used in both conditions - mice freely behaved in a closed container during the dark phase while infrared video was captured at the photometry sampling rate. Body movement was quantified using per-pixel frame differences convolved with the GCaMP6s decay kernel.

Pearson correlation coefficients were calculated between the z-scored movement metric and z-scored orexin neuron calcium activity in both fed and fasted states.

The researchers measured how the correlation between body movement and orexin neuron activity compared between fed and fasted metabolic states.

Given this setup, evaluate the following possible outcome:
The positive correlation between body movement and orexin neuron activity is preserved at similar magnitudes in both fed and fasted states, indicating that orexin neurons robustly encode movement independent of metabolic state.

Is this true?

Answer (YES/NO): YES